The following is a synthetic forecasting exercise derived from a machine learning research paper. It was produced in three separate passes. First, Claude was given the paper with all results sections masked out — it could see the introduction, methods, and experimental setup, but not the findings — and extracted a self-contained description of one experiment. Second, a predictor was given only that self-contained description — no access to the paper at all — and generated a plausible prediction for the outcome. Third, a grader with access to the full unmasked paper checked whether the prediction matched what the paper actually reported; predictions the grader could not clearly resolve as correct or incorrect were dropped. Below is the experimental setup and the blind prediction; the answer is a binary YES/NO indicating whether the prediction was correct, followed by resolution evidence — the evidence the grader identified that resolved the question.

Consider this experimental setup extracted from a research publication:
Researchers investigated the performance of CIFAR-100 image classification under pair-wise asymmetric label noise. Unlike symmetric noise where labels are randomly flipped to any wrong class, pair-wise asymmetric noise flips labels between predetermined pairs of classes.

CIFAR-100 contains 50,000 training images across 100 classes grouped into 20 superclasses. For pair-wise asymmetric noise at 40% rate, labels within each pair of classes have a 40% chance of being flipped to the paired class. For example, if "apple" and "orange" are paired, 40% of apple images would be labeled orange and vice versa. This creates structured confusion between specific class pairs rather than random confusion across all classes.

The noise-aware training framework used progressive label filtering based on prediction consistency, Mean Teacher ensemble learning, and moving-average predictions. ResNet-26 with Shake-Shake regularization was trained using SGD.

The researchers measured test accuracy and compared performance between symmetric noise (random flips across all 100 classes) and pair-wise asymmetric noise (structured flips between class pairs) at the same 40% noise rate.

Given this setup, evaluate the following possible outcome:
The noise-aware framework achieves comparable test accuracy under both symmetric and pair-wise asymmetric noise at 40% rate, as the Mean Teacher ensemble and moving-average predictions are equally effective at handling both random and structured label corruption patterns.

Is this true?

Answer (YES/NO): NO